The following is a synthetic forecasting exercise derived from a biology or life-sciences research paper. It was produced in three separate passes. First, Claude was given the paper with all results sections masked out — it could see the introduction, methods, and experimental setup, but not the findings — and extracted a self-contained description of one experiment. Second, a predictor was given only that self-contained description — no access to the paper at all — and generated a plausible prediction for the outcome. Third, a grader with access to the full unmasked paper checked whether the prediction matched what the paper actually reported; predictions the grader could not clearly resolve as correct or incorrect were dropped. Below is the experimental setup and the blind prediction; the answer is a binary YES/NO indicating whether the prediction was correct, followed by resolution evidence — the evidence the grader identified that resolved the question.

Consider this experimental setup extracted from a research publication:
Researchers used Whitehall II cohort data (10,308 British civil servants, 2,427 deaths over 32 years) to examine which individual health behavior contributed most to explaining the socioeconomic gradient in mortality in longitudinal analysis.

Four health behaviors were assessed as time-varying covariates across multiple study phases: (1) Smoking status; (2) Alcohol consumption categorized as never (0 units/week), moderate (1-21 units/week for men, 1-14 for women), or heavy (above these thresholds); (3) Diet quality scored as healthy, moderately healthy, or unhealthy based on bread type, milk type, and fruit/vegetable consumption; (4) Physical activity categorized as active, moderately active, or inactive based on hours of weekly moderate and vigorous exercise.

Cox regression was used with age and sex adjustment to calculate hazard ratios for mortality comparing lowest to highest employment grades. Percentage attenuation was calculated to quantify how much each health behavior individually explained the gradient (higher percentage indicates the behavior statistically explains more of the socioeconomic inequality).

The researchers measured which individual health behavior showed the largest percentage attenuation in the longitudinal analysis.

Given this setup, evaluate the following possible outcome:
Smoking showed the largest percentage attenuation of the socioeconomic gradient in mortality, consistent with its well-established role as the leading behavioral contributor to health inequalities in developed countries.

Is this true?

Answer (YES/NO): YES